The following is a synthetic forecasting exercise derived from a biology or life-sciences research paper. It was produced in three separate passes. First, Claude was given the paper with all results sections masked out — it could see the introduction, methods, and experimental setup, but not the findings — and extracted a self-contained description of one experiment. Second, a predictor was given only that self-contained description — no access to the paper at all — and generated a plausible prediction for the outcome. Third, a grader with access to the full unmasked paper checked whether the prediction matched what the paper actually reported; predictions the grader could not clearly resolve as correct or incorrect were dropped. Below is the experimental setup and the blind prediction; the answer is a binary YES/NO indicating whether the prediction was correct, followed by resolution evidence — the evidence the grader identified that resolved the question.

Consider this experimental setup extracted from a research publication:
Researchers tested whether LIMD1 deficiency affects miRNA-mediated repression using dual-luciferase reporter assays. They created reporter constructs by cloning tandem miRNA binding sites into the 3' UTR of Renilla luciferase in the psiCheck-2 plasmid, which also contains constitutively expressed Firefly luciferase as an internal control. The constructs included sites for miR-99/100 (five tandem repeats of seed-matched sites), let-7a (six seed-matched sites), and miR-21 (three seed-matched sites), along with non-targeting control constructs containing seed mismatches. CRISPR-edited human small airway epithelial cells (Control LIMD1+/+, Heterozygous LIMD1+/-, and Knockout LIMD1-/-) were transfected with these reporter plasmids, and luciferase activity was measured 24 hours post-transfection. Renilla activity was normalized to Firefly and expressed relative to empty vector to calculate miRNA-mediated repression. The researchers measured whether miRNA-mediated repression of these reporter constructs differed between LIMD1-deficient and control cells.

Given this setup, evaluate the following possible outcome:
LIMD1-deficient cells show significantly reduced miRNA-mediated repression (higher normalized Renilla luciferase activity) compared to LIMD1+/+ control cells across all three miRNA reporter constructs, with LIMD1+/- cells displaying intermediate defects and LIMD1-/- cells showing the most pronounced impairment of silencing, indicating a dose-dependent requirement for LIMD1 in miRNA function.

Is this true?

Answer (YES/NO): YES